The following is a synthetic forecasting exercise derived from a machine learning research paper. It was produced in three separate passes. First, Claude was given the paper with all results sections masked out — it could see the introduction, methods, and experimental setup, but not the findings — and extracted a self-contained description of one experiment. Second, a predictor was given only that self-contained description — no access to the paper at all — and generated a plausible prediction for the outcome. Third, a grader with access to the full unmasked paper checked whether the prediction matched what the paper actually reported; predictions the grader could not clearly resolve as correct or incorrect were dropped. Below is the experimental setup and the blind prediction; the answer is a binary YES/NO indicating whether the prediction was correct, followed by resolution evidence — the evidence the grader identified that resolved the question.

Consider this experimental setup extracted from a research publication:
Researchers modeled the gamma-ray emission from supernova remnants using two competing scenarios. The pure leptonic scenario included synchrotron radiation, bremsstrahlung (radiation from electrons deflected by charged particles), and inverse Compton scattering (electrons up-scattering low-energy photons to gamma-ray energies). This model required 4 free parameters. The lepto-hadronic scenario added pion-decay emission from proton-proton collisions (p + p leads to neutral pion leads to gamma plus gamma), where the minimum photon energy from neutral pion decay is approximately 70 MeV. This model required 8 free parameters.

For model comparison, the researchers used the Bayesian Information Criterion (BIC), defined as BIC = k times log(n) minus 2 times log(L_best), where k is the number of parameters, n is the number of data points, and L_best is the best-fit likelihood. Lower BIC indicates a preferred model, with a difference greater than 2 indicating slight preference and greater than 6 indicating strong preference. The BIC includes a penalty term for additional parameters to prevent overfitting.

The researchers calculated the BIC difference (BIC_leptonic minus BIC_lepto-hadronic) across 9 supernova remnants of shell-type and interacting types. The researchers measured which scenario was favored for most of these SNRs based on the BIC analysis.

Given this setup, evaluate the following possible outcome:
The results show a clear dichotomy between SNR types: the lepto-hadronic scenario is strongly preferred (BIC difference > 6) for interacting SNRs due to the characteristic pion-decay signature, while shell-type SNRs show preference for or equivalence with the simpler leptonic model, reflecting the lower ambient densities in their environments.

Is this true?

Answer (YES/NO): NO